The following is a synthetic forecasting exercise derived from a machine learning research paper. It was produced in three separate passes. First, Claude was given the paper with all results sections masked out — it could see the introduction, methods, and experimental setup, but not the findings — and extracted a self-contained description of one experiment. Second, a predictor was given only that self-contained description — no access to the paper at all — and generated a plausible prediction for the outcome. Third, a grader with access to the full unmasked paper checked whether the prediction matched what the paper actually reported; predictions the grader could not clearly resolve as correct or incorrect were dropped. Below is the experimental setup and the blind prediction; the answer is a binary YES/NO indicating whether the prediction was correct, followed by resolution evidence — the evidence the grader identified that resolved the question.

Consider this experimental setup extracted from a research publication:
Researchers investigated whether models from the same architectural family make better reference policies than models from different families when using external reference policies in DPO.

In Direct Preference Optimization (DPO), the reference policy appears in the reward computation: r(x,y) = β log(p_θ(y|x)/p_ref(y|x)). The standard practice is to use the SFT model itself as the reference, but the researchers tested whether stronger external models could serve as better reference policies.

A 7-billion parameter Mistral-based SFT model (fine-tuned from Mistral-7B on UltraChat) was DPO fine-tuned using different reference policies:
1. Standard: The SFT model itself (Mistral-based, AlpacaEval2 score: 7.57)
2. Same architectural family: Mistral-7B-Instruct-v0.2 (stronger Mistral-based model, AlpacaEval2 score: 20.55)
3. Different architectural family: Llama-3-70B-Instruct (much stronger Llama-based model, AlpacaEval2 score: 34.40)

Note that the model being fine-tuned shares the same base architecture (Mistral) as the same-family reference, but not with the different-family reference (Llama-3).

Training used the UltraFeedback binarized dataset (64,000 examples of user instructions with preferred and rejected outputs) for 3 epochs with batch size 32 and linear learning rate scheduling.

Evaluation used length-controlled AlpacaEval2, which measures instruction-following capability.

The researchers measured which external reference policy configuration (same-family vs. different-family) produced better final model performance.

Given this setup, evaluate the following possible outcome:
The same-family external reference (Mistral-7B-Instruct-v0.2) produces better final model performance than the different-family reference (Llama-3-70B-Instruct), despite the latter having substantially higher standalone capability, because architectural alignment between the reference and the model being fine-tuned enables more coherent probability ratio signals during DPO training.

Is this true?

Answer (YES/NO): YES